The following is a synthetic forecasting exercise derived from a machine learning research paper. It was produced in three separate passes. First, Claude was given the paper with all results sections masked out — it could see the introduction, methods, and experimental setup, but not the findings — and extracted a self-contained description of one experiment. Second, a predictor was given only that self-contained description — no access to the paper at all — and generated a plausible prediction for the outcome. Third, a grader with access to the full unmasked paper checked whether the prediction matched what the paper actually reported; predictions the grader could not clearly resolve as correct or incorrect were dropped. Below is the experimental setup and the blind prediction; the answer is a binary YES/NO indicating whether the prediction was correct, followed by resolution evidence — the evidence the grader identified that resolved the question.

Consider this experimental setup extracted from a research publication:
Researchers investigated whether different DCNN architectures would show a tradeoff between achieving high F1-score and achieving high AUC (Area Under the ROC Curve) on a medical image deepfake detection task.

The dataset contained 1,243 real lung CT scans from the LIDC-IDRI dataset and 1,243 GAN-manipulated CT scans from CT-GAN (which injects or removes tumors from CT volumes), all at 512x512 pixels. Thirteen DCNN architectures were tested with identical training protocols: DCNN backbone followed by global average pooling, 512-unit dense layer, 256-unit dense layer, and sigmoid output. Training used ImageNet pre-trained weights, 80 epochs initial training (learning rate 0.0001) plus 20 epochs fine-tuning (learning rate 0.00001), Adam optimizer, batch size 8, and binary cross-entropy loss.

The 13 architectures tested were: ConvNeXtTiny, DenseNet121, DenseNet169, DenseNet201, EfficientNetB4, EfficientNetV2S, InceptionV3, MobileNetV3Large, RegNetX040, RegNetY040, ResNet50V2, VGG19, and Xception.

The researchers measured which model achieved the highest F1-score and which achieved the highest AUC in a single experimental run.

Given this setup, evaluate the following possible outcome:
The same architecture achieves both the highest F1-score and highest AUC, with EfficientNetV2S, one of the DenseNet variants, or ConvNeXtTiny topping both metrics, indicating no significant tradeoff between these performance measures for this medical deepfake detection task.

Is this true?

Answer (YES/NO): NO